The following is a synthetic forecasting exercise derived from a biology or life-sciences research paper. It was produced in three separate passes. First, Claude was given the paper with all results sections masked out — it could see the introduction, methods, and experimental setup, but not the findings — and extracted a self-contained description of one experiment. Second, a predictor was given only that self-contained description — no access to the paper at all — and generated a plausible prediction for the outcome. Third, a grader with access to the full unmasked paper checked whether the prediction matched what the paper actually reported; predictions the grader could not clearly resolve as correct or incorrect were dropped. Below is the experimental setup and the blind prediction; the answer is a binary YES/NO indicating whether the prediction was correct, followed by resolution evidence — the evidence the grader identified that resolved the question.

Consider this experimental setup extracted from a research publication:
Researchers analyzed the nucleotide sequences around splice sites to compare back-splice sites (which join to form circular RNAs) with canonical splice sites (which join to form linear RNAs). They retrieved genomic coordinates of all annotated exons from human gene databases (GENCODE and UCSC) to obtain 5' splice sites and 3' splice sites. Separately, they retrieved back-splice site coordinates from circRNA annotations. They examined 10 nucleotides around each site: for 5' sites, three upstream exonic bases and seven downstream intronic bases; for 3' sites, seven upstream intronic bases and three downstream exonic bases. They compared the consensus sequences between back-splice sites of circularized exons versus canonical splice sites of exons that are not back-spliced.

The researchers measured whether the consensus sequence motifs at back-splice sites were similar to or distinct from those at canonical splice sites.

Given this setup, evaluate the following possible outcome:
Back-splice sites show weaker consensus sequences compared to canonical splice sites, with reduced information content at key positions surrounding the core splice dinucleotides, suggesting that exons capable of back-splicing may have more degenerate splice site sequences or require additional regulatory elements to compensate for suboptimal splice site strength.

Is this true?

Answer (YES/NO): NO